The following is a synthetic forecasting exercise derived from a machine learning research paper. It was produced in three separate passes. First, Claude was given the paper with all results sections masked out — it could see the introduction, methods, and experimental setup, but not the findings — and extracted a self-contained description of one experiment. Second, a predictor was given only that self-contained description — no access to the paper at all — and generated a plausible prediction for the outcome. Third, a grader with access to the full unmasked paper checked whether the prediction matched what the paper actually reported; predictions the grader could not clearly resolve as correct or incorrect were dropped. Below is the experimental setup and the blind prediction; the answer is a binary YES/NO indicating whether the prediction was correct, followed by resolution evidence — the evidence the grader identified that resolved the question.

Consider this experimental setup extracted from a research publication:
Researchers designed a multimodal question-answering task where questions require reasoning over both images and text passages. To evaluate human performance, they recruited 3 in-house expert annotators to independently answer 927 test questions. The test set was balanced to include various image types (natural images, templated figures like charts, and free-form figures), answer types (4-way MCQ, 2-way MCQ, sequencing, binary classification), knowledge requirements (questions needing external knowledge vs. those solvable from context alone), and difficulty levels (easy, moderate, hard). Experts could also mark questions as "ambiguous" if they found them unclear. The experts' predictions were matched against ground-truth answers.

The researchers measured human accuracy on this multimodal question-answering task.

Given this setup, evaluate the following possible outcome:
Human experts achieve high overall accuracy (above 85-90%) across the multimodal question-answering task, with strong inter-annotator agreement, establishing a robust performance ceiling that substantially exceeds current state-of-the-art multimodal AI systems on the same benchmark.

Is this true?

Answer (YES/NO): NO